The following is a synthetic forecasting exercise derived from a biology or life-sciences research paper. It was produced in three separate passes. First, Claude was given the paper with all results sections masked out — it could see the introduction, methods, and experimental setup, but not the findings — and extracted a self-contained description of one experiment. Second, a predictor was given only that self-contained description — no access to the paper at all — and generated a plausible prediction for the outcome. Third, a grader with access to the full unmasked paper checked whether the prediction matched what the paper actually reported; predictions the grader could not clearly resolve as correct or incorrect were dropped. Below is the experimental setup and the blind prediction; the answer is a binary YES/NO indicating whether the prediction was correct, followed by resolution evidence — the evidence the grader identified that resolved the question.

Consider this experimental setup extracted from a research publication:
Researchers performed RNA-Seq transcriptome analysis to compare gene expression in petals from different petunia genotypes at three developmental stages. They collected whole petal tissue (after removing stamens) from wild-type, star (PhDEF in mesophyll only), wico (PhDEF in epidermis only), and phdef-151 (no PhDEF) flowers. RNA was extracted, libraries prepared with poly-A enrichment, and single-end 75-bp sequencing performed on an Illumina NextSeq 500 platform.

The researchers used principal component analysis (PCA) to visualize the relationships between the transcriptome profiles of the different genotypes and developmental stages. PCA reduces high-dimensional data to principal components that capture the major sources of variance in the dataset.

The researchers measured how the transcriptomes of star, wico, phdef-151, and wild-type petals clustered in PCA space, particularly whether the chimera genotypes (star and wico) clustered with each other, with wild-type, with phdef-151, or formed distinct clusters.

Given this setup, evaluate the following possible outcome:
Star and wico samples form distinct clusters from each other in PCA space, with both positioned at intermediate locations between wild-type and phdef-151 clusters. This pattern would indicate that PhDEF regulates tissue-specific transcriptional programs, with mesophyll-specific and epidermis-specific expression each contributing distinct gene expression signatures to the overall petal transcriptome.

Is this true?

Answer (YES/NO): NO